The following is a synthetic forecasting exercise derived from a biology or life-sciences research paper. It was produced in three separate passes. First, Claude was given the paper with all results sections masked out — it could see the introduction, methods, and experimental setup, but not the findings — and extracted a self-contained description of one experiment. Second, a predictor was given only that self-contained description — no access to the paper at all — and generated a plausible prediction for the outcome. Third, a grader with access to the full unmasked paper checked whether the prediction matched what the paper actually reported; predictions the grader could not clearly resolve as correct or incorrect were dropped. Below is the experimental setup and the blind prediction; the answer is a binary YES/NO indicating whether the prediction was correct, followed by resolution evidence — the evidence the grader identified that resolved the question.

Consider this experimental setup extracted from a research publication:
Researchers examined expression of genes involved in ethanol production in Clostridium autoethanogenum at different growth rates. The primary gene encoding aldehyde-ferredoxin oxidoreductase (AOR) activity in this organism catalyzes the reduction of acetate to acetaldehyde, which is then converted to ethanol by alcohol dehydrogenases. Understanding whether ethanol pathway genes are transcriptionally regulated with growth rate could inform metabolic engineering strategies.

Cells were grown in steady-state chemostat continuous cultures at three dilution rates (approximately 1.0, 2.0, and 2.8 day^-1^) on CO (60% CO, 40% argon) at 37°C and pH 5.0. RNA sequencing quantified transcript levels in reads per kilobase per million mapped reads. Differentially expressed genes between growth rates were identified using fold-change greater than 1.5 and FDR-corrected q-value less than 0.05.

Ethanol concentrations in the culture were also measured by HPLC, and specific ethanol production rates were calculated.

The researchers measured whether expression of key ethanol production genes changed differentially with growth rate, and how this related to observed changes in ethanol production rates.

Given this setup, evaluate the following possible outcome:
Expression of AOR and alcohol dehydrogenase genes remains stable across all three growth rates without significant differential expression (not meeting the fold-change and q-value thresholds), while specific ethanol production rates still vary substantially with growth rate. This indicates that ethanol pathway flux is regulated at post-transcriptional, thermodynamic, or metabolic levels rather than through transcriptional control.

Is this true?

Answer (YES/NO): NO